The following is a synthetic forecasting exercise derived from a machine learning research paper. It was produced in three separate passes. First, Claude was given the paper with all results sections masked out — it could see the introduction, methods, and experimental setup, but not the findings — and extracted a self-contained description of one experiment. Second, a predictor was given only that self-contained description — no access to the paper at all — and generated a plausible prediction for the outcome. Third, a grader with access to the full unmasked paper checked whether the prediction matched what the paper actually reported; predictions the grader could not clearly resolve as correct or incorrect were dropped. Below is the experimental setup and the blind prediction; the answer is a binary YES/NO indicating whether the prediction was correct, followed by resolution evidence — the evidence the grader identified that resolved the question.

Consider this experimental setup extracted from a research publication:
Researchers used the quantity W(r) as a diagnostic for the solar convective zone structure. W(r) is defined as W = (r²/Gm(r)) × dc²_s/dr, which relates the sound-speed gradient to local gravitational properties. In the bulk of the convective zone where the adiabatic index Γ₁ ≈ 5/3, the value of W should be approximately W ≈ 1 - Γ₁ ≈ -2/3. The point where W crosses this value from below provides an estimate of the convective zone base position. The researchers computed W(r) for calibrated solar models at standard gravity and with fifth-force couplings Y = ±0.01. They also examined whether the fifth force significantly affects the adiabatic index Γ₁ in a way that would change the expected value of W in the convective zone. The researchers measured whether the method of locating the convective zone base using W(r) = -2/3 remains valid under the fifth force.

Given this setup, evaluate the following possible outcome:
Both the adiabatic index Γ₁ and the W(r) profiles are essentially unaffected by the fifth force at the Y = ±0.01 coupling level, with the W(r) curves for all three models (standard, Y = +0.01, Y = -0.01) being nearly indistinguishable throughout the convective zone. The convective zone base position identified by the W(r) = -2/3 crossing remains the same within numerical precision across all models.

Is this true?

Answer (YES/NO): NO